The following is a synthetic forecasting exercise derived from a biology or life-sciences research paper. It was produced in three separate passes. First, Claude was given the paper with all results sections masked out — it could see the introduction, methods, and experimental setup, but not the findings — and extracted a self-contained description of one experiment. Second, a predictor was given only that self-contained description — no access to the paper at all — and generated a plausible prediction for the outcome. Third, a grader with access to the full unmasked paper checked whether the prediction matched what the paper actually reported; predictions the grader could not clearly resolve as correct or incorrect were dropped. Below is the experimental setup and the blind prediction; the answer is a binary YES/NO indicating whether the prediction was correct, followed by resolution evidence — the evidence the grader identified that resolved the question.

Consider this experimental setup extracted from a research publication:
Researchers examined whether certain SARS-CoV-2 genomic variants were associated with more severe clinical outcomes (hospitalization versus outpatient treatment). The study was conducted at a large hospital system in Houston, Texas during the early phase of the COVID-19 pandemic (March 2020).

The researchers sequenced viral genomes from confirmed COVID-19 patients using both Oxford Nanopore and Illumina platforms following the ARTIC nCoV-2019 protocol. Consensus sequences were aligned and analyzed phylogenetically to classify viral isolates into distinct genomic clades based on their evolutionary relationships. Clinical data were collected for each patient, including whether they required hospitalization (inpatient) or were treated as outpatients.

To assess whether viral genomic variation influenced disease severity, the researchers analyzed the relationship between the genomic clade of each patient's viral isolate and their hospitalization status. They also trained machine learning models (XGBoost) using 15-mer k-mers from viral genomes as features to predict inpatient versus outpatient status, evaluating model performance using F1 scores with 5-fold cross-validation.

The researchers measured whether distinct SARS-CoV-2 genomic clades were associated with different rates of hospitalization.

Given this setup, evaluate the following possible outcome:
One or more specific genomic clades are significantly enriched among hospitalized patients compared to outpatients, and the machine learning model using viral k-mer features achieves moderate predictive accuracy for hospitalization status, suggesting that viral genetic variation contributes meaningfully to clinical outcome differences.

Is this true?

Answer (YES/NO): NO